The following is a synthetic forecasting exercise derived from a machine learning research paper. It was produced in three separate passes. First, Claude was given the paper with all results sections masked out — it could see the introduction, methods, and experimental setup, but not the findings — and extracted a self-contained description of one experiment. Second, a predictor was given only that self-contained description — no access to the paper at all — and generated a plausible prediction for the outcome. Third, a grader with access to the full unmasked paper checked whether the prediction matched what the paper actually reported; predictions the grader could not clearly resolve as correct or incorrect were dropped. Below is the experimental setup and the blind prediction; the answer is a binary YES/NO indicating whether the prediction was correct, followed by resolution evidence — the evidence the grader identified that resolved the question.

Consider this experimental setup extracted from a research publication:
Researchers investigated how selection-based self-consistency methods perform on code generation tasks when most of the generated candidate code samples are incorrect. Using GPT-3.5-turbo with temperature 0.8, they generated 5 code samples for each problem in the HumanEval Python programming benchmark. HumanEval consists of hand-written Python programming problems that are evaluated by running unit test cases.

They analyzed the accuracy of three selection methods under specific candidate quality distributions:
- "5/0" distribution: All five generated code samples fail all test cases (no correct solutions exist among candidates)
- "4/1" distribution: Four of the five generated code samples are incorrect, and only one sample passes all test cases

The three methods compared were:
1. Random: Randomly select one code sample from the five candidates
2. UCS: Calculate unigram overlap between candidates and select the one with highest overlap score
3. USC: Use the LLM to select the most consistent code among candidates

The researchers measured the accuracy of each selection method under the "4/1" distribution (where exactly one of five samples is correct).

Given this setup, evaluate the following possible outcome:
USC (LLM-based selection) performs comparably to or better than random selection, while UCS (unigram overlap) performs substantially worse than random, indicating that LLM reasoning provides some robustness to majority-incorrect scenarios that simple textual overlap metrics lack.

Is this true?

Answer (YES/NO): NO